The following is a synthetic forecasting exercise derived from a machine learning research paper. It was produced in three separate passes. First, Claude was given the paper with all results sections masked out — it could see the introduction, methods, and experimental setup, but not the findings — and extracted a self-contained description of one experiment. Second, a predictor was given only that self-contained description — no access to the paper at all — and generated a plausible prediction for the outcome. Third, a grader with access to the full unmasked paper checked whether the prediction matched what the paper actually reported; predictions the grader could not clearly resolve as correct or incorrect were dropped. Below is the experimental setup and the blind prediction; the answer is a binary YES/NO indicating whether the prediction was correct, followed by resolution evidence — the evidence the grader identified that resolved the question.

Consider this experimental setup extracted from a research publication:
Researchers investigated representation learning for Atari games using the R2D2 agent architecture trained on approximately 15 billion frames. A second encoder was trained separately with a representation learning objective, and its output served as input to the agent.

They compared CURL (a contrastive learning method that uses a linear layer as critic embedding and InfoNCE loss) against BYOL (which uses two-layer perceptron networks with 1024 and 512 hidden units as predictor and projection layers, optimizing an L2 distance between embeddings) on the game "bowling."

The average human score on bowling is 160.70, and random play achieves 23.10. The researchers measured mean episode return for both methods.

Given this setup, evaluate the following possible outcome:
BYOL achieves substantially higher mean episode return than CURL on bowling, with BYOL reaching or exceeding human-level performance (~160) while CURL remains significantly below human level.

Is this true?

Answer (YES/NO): NO